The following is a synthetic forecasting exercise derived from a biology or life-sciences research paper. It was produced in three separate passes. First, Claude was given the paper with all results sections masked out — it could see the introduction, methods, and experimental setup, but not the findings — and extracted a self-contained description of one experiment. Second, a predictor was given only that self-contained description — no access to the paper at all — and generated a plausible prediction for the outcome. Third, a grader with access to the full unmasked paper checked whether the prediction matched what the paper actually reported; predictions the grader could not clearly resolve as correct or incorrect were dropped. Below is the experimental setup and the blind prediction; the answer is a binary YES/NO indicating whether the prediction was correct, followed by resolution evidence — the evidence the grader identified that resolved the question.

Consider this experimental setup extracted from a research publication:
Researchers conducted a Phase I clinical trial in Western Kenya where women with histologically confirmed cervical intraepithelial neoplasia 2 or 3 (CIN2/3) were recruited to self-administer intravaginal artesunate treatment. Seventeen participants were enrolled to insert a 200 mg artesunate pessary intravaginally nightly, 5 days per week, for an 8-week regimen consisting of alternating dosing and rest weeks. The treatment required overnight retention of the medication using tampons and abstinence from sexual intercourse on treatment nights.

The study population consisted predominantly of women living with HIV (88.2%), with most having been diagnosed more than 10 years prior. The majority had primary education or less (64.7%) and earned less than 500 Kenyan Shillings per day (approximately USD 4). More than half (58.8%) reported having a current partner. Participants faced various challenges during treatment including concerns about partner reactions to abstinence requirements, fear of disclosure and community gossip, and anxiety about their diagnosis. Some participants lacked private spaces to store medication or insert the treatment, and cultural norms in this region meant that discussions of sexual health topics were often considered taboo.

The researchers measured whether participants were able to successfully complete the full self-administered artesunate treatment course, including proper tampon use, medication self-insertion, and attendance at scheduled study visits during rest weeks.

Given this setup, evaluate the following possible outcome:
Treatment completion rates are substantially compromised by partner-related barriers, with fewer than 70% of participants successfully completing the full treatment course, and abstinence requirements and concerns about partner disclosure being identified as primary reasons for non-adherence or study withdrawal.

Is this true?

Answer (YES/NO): NO